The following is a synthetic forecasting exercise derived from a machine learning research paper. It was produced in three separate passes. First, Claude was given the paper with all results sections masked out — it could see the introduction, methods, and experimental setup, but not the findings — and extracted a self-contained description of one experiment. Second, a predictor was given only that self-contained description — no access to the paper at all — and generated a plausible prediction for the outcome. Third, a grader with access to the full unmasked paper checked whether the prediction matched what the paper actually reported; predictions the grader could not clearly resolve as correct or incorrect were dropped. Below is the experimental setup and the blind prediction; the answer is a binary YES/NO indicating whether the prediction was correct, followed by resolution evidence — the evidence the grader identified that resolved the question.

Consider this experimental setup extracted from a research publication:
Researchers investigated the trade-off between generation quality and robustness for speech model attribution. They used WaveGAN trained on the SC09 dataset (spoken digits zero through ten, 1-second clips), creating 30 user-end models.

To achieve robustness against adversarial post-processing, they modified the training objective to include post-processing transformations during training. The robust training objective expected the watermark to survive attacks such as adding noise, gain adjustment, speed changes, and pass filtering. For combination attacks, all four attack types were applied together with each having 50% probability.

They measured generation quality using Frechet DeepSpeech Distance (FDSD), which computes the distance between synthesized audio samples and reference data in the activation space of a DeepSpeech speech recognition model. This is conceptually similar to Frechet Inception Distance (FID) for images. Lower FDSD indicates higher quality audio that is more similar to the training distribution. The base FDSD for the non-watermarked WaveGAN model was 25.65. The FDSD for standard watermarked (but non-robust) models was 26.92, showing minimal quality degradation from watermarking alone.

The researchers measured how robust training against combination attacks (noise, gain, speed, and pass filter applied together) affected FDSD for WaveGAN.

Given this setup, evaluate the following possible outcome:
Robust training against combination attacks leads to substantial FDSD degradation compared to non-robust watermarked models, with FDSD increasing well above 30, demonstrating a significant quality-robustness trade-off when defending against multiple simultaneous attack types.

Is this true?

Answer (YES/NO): YES